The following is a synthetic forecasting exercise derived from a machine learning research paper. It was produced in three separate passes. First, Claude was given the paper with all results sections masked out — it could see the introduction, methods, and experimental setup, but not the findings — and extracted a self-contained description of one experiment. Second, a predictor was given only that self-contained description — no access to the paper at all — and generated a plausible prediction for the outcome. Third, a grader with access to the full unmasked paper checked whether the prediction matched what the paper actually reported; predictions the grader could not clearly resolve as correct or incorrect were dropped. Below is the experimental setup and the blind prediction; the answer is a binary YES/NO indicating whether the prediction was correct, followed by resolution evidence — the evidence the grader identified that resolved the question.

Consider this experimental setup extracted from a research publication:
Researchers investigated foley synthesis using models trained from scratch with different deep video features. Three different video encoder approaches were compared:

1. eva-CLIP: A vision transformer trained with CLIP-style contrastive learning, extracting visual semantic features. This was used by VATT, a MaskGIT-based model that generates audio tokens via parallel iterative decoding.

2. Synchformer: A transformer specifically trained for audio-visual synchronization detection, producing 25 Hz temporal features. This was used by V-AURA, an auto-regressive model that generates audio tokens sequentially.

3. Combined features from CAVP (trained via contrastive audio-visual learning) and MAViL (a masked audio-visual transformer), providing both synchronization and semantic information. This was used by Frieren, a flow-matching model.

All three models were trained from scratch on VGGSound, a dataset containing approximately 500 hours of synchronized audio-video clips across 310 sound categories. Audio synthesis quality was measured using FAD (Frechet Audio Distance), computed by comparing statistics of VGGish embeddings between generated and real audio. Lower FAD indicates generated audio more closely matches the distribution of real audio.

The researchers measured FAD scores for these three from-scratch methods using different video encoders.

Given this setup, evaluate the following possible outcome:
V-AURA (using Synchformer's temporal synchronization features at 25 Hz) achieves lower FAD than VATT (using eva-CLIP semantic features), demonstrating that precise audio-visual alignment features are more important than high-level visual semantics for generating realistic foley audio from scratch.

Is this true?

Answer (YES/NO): NO